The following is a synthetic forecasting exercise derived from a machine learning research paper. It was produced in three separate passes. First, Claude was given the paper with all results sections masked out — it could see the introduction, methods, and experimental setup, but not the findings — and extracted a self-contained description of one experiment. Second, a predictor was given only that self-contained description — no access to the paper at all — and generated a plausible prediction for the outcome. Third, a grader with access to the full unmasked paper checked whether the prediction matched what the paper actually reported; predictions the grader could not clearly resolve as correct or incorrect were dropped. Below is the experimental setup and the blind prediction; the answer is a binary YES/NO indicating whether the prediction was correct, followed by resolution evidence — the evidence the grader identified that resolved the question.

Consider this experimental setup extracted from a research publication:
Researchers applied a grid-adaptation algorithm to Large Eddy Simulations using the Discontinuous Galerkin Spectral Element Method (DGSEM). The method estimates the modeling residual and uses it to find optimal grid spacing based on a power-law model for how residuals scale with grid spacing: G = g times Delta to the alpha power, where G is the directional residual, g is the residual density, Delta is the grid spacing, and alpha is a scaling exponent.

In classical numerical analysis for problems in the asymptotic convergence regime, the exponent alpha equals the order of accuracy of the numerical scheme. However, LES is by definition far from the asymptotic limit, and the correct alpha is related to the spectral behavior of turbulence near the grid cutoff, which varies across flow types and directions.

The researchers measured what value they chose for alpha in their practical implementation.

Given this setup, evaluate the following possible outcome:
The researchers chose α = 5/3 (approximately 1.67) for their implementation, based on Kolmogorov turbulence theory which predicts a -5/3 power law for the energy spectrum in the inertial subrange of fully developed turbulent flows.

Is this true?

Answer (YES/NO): NO